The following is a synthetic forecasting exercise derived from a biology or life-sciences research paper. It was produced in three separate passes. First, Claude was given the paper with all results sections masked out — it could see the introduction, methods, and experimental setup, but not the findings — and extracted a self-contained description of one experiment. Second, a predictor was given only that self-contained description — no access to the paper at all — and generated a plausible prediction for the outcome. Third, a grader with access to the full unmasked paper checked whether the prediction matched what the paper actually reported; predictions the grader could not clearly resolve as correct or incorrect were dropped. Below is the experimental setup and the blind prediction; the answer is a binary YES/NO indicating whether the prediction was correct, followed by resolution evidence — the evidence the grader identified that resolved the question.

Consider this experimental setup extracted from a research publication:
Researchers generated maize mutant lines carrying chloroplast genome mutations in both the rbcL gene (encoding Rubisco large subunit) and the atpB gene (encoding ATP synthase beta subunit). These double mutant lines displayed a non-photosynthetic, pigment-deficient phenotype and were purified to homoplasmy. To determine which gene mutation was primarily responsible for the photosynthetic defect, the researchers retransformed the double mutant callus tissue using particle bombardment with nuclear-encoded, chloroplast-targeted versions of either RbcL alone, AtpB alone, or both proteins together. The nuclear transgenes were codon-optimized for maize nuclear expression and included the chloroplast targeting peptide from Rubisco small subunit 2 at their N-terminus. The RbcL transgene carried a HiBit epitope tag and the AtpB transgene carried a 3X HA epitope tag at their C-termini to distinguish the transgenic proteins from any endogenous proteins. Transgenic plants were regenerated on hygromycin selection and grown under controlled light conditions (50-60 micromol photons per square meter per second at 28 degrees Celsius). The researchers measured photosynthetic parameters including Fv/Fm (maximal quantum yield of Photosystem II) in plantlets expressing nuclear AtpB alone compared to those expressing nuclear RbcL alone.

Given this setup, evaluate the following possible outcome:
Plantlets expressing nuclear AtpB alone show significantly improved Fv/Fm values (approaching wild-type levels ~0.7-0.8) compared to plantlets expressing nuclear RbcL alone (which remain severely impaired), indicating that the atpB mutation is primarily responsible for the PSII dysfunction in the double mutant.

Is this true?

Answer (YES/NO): NO